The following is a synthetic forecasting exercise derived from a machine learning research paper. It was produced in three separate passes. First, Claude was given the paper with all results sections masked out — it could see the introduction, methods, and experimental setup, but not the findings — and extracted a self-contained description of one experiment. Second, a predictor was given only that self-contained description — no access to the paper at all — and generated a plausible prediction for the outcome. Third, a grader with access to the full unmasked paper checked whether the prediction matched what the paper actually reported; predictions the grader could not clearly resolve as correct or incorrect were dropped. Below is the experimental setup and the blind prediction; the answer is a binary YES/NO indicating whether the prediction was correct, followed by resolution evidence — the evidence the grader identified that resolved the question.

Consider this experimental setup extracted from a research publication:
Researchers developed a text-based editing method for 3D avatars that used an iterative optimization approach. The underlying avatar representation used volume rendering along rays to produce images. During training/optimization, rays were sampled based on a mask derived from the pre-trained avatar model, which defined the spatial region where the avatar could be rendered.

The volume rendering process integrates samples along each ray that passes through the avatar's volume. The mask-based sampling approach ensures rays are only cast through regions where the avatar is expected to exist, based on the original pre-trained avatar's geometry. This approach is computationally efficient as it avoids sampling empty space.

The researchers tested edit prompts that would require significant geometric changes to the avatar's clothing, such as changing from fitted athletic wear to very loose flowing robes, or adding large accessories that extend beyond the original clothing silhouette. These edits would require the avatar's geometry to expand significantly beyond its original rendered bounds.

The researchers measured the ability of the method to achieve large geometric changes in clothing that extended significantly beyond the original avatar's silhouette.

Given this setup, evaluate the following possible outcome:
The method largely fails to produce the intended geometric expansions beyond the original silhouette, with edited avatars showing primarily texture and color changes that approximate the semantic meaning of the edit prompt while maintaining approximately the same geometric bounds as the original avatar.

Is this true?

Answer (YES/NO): YES